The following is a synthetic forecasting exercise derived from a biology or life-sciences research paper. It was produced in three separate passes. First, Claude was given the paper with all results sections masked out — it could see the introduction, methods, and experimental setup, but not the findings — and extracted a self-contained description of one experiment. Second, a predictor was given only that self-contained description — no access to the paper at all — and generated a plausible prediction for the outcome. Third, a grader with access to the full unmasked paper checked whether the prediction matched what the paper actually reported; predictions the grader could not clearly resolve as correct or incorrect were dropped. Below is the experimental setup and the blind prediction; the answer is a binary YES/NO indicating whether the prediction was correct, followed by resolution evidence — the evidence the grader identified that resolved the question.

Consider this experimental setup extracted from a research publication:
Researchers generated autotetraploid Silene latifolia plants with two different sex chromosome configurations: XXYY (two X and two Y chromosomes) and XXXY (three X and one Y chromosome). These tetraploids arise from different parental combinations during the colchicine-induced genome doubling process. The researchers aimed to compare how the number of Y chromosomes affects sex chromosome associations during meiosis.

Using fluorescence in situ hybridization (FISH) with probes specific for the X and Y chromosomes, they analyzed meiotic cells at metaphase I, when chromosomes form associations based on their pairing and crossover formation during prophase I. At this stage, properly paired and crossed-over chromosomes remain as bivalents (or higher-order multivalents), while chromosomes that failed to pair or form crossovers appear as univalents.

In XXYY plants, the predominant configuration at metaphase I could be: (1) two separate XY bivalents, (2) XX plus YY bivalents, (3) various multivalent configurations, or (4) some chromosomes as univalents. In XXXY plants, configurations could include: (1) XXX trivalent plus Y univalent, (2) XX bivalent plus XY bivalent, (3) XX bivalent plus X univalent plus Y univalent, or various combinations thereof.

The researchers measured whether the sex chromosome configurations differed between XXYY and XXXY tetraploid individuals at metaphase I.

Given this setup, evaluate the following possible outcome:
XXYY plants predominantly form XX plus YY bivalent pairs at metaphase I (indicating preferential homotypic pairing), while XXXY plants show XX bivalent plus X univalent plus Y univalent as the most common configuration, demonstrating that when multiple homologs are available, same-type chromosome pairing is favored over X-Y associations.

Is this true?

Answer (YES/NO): NO